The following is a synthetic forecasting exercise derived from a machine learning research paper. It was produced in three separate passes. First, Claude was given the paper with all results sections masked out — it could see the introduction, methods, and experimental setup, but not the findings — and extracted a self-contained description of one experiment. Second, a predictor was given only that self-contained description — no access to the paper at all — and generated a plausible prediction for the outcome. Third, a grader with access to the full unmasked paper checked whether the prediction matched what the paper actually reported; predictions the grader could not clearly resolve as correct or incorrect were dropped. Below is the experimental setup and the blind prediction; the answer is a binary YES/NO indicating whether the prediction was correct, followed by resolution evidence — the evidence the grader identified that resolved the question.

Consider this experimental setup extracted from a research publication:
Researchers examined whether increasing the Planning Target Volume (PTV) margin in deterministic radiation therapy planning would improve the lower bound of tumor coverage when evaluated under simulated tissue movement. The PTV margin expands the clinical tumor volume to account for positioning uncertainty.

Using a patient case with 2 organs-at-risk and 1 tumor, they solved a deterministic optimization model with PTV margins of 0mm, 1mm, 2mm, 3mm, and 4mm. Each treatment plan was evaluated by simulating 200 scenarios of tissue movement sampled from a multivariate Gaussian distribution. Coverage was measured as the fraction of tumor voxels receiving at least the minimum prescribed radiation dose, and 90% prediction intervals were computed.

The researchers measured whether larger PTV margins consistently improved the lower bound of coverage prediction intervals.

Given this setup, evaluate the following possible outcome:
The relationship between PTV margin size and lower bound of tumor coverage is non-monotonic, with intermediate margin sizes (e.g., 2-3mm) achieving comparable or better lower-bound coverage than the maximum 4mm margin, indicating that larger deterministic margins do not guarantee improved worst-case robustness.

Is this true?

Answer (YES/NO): NO